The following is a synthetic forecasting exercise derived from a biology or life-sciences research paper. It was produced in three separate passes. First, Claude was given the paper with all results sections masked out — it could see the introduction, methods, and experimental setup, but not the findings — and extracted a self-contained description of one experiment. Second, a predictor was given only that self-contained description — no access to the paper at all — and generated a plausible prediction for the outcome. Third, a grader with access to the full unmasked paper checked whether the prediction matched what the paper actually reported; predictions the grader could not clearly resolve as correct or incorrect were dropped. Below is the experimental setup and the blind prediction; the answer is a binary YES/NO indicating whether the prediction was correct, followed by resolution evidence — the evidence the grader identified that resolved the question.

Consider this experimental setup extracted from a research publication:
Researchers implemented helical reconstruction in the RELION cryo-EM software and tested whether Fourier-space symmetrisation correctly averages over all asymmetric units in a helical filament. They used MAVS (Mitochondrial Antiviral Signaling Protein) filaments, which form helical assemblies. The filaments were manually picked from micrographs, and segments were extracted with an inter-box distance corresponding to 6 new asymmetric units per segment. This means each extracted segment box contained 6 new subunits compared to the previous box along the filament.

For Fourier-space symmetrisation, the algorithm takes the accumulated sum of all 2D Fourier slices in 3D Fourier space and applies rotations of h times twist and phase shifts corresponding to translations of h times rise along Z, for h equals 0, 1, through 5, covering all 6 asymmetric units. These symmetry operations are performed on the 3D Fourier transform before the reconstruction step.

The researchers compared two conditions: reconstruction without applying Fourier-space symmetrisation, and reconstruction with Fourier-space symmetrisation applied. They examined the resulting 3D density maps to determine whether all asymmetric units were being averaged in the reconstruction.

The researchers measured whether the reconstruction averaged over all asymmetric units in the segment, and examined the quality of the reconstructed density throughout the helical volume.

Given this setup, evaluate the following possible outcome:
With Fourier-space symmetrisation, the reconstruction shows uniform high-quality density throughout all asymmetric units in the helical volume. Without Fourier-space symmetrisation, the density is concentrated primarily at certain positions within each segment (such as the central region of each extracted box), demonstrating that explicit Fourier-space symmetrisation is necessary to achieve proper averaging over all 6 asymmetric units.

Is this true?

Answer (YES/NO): NO